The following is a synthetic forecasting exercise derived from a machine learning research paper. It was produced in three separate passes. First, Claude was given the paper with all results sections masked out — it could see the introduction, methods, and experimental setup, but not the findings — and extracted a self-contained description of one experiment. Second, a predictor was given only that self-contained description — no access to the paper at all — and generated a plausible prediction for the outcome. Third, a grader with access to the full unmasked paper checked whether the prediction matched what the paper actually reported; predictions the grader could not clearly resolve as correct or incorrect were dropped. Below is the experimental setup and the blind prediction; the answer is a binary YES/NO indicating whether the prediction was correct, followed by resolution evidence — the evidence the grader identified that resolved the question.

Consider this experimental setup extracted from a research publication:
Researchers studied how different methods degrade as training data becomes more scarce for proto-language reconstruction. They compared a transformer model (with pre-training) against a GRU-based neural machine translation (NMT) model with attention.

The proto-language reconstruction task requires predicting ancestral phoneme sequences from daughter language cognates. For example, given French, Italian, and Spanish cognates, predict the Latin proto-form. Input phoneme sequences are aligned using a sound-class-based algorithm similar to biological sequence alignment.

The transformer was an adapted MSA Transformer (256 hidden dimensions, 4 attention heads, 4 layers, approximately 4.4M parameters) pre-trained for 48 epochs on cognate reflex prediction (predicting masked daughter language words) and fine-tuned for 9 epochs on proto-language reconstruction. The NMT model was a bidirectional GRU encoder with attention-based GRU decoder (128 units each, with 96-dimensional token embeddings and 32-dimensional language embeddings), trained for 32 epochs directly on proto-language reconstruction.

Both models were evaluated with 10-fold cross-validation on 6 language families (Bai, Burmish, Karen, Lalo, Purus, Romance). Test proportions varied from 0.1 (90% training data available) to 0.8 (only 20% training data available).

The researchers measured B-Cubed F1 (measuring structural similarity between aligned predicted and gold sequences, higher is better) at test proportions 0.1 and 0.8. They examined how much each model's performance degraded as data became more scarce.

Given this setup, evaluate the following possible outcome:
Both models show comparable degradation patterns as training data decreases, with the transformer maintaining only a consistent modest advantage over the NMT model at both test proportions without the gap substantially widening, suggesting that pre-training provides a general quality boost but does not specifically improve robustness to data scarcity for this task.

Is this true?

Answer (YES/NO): NO